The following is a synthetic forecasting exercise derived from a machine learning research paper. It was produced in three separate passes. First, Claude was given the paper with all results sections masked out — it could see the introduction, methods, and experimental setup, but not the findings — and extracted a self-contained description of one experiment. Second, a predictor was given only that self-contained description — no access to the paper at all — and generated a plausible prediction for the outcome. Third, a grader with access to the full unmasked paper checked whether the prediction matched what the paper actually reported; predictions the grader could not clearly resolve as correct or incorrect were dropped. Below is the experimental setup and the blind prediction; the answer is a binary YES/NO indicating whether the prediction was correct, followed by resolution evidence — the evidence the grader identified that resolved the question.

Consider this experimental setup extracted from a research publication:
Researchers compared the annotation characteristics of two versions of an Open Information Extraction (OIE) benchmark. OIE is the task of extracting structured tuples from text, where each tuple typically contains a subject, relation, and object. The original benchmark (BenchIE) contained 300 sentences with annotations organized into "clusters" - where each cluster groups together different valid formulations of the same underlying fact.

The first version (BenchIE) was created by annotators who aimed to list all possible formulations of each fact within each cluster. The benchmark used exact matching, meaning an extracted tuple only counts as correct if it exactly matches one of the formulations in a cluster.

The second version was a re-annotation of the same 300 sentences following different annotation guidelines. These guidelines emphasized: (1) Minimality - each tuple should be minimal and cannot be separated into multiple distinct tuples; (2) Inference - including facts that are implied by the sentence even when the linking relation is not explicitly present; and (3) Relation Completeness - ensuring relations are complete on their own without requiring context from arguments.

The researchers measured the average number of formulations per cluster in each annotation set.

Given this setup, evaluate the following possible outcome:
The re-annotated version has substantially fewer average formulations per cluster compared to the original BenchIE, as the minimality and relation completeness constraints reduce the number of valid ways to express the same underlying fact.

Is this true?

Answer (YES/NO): YES